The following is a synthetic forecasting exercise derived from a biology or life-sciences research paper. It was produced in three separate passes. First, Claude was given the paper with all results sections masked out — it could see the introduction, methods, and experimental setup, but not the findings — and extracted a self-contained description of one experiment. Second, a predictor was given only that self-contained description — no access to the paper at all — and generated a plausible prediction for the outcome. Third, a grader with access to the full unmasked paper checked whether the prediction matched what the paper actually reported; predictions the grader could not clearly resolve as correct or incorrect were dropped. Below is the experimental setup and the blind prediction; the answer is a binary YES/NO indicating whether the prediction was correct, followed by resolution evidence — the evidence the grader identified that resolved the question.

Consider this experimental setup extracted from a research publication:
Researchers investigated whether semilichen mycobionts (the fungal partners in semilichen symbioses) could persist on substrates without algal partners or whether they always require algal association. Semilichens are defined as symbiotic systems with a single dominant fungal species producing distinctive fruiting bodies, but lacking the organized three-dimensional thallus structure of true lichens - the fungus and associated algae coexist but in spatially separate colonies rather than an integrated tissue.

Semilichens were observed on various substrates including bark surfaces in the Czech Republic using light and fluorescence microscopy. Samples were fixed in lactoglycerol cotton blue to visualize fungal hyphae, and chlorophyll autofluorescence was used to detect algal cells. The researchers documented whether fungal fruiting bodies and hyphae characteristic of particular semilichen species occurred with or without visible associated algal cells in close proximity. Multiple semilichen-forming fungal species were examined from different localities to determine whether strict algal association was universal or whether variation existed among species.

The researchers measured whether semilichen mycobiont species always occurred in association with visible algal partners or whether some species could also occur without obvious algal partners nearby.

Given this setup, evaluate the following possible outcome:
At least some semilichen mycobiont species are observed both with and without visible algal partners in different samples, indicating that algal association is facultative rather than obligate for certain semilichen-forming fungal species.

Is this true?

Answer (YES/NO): YES